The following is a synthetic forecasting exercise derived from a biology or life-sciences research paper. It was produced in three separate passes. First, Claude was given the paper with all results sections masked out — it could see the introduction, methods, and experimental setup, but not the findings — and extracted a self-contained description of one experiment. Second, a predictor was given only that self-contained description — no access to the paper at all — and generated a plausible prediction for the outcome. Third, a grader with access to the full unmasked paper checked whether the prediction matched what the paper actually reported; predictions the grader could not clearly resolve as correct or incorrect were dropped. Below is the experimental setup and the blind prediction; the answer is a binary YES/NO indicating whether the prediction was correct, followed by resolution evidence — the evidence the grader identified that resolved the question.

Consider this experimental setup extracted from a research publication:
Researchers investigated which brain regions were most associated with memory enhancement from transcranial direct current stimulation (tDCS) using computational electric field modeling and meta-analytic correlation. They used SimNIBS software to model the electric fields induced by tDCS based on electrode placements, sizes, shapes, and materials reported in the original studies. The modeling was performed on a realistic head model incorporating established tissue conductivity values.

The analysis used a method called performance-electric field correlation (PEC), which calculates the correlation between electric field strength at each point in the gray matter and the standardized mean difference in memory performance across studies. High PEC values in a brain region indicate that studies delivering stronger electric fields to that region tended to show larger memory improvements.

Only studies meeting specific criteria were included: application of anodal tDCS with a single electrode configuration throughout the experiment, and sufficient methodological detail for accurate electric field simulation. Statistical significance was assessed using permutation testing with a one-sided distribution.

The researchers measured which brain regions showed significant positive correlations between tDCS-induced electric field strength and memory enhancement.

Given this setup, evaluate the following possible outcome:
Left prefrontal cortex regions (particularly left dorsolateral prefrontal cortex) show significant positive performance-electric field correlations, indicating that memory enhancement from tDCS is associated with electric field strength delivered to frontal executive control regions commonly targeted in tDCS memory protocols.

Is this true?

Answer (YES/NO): NO